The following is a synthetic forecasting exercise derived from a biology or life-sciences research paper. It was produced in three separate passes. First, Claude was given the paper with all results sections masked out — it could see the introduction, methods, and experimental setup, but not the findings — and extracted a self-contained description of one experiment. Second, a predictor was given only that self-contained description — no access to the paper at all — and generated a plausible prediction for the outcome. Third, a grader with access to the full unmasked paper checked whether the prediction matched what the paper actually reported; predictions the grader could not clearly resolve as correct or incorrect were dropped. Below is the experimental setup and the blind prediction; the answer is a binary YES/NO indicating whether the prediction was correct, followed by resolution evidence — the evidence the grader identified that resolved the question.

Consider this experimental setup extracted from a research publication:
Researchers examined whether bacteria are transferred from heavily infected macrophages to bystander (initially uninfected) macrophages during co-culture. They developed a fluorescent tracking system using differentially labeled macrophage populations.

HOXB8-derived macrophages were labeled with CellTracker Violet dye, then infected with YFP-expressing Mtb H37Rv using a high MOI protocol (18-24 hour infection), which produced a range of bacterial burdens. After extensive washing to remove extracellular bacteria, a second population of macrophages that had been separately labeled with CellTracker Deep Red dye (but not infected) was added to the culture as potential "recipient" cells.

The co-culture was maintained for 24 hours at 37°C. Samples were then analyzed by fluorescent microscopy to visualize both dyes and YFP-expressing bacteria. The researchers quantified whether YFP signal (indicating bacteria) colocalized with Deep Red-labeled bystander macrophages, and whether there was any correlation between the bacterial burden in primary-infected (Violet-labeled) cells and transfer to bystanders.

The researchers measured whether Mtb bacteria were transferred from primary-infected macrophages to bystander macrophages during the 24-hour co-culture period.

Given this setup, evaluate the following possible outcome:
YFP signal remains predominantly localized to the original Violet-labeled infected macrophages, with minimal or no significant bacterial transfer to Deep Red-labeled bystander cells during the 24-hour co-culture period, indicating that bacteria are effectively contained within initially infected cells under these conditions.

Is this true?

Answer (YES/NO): NO